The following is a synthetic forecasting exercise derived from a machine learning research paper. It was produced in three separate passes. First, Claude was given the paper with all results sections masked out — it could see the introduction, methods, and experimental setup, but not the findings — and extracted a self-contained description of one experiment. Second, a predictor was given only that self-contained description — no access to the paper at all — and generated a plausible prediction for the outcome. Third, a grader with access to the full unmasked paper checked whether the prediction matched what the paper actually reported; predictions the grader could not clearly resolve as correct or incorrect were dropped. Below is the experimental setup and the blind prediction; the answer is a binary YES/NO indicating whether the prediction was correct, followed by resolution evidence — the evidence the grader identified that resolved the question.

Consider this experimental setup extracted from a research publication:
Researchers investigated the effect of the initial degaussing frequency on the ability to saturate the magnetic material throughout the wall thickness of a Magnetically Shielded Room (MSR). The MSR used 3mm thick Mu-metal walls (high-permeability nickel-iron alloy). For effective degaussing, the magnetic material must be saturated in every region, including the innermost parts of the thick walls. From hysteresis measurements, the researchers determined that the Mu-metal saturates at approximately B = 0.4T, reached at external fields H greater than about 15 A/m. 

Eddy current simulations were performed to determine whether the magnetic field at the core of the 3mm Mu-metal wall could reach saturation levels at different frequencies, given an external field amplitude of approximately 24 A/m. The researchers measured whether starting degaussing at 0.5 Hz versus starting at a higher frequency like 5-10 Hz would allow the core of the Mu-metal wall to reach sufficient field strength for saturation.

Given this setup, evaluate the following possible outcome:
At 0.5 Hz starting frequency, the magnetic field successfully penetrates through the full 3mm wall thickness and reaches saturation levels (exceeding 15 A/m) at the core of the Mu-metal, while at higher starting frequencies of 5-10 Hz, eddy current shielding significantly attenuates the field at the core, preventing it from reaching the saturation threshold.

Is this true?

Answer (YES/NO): YES